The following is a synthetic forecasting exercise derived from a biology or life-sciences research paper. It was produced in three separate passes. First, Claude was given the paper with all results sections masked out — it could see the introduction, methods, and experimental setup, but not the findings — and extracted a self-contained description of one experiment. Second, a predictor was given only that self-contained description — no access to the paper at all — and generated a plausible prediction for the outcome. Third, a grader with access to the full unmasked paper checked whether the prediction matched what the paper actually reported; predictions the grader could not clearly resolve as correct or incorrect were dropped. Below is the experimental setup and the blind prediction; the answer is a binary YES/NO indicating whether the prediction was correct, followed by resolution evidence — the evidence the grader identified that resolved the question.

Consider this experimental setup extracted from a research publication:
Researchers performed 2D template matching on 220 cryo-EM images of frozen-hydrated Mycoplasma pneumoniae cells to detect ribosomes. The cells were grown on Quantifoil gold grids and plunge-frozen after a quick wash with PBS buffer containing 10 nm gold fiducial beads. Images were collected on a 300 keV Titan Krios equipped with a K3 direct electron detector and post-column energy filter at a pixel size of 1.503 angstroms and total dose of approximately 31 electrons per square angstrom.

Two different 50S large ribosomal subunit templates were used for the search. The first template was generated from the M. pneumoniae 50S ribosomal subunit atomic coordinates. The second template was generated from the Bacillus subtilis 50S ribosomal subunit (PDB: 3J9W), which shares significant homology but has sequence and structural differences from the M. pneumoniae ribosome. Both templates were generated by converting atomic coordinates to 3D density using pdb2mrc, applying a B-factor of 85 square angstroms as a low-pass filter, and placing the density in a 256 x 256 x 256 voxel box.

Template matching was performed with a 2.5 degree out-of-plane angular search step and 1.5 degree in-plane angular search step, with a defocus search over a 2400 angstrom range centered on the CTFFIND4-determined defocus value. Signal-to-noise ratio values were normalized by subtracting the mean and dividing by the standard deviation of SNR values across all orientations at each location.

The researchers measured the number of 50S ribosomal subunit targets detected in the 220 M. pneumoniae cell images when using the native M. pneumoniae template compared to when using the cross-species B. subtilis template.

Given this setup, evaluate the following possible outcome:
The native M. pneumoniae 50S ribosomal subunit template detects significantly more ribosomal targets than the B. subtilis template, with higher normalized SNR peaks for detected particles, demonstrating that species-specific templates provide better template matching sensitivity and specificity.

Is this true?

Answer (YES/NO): YES